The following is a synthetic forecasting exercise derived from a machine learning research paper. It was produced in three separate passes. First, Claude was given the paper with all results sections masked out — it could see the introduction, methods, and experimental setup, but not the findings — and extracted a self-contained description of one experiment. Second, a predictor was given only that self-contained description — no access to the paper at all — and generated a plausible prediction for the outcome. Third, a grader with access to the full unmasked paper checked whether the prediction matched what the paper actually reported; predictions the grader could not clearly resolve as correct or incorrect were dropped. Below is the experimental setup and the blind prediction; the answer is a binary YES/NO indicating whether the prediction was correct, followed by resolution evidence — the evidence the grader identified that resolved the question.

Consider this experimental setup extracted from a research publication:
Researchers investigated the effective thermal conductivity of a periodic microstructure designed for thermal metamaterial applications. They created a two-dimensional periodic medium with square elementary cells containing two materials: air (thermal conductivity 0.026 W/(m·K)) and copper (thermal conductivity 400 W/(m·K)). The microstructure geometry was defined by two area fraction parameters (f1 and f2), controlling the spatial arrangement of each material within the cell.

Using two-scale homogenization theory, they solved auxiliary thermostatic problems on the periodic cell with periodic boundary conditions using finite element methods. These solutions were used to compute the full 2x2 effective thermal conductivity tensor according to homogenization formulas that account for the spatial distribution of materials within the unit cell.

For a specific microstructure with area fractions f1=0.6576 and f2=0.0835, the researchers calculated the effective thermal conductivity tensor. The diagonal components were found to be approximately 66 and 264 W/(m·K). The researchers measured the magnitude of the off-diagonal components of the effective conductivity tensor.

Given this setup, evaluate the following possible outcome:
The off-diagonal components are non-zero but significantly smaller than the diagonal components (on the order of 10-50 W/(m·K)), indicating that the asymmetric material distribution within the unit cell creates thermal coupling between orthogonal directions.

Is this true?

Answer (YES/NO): NO